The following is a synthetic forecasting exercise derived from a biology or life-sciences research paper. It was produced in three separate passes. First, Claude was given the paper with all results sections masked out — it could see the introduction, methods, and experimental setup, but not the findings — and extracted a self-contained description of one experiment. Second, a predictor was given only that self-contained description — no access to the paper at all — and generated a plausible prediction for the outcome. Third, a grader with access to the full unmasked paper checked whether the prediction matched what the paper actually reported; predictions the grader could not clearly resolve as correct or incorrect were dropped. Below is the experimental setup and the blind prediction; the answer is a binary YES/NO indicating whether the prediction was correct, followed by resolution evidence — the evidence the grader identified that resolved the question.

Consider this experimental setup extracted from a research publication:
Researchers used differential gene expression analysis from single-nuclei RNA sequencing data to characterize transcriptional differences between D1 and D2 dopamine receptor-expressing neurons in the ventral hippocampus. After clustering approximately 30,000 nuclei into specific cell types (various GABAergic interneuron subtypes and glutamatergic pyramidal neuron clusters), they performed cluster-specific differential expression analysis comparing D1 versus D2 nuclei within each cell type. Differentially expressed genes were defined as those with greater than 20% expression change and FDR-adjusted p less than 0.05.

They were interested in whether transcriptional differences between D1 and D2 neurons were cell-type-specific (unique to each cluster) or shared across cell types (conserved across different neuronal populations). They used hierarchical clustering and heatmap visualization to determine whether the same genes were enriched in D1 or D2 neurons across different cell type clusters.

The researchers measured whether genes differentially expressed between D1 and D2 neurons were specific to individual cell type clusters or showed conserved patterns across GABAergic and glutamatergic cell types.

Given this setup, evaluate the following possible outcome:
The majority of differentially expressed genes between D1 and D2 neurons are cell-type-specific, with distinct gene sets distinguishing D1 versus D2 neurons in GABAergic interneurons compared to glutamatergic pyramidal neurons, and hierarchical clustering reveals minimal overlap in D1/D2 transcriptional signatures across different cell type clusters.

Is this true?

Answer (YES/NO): NO